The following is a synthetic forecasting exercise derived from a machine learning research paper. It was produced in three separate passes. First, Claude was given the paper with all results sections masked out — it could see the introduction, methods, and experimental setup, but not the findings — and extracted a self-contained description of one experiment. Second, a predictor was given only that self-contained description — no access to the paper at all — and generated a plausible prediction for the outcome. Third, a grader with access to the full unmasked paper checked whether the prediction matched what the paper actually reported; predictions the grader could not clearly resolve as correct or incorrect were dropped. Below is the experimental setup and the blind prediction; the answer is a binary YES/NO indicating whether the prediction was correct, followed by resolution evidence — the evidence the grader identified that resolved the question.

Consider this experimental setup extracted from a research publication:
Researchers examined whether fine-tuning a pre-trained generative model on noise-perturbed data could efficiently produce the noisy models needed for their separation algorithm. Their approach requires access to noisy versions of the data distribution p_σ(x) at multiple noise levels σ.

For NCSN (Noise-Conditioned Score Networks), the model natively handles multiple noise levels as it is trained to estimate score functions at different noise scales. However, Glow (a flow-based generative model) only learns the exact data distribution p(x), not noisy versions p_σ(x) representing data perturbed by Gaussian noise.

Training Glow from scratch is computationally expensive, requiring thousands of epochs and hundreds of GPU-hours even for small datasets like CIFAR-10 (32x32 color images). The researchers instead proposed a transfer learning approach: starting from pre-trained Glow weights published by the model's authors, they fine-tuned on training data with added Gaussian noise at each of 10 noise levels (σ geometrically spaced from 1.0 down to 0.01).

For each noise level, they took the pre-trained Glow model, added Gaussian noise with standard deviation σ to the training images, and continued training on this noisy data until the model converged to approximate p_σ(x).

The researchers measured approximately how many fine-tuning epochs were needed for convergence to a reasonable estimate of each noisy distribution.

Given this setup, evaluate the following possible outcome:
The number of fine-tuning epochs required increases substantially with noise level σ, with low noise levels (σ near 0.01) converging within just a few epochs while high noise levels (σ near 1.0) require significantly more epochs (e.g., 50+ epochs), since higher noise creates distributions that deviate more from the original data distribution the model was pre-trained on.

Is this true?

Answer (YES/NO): NO